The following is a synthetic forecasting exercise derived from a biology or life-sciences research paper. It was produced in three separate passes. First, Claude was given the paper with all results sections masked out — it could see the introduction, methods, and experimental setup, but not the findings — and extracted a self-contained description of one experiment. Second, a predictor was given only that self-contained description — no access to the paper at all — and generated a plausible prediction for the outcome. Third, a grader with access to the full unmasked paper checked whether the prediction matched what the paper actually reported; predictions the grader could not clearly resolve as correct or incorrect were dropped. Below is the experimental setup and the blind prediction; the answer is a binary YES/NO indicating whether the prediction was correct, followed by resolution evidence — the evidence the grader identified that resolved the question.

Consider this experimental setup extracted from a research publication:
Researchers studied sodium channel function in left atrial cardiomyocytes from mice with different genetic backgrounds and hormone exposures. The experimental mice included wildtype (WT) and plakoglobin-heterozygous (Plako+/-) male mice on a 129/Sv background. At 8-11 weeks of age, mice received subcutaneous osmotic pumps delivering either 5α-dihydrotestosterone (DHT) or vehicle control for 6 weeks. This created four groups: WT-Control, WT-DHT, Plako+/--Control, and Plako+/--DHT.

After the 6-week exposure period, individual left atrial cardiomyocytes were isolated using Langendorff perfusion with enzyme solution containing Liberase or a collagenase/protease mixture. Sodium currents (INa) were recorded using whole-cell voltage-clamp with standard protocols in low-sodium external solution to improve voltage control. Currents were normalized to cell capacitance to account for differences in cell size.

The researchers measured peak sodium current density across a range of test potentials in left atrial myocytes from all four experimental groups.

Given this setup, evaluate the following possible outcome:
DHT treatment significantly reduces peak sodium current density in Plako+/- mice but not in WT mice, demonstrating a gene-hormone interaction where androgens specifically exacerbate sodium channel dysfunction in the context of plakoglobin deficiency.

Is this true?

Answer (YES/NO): YES